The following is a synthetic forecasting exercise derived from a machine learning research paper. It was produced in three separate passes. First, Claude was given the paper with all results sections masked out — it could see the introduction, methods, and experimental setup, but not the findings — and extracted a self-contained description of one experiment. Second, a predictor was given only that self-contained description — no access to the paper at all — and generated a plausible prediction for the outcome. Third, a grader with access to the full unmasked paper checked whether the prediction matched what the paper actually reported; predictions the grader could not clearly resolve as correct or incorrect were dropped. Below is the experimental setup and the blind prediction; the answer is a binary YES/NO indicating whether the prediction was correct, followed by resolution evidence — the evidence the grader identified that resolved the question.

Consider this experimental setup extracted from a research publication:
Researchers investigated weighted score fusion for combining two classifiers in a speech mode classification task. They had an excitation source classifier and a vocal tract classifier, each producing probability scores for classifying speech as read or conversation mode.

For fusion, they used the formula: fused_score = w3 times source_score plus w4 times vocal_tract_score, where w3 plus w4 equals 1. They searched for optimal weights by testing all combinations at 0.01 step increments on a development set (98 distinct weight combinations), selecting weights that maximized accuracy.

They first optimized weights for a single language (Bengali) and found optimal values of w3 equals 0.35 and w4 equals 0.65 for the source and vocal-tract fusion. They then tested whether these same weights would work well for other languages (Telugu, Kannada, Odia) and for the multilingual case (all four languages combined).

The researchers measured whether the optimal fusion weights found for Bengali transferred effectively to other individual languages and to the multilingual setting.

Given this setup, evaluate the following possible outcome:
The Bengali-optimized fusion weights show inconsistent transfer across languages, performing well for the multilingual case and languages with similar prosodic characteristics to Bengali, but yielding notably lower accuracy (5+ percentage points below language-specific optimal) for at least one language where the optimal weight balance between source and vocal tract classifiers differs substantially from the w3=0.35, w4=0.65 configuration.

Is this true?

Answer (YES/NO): NO